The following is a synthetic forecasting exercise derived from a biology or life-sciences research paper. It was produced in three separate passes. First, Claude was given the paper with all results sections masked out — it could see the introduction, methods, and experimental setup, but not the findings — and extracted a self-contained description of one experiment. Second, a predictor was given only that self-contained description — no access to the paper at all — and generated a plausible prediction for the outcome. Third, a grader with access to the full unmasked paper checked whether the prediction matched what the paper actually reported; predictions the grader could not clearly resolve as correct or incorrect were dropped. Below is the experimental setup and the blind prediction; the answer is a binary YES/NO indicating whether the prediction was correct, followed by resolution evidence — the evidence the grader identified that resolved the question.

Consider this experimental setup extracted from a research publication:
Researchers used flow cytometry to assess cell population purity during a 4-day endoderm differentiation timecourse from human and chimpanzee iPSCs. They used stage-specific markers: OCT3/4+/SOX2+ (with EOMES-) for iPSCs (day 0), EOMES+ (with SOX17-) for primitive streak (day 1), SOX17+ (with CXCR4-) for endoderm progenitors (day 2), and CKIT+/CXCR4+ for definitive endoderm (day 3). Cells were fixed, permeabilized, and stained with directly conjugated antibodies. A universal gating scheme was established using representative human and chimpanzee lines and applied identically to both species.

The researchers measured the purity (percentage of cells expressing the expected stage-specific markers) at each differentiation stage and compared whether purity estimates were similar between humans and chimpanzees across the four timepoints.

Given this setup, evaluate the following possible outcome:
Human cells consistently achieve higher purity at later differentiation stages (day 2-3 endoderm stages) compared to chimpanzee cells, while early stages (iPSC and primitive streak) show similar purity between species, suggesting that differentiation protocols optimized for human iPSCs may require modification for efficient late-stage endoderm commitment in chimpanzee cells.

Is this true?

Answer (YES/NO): NO